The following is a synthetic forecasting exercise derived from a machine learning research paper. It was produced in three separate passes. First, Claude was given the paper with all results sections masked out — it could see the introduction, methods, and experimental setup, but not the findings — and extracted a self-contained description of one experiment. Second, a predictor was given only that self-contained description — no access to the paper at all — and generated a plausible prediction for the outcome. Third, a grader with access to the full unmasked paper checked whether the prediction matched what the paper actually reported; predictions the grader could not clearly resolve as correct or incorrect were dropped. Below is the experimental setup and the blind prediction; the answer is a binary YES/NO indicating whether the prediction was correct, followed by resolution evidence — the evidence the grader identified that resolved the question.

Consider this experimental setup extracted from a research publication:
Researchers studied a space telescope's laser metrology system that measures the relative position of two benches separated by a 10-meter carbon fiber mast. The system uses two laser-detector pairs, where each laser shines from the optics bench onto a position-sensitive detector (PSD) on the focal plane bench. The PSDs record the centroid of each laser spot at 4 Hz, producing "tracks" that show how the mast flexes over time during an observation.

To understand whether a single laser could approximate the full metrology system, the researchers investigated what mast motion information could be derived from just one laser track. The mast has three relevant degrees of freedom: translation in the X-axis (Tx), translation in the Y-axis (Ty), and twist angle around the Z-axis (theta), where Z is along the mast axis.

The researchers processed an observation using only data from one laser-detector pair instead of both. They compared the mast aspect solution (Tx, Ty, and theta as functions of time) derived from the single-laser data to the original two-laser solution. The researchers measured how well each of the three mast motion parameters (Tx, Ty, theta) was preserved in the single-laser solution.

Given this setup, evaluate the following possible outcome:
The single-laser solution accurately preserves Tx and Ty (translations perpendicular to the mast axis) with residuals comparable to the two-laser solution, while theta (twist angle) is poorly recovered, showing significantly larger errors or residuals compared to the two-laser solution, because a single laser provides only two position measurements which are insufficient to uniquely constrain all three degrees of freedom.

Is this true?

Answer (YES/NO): NO